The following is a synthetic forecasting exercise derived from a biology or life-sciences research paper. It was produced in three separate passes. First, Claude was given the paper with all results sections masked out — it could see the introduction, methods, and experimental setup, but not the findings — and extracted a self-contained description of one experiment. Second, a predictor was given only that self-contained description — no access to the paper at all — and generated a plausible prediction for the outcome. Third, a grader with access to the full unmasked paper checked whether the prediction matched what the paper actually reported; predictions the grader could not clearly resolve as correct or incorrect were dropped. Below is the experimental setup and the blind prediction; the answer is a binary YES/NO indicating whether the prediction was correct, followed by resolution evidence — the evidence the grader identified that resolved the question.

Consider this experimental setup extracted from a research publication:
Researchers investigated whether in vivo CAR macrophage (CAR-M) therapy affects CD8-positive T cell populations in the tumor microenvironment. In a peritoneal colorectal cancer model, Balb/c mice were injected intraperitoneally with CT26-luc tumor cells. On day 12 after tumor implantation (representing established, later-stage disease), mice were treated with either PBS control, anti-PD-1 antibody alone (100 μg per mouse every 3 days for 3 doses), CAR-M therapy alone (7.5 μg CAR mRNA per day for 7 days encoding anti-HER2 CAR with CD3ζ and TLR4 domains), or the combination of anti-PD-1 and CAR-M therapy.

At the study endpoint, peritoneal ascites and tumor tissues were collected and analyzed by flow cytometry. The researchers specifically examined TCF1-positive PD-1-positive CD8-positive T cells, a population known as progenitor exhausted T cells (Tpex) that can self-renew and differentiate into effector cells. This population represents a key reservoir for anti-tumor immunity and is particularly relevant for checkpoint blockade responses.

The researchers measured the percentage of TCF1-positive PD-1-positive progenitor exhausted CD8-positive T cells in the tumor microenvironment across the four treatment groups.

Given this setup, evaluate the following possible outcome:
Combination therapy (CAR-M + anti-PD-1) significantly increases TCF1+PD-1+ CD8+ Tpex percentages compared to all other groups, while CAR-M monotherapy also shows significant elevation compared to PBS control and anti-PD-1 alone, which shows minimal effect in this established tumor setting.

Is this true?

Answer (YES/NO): NO